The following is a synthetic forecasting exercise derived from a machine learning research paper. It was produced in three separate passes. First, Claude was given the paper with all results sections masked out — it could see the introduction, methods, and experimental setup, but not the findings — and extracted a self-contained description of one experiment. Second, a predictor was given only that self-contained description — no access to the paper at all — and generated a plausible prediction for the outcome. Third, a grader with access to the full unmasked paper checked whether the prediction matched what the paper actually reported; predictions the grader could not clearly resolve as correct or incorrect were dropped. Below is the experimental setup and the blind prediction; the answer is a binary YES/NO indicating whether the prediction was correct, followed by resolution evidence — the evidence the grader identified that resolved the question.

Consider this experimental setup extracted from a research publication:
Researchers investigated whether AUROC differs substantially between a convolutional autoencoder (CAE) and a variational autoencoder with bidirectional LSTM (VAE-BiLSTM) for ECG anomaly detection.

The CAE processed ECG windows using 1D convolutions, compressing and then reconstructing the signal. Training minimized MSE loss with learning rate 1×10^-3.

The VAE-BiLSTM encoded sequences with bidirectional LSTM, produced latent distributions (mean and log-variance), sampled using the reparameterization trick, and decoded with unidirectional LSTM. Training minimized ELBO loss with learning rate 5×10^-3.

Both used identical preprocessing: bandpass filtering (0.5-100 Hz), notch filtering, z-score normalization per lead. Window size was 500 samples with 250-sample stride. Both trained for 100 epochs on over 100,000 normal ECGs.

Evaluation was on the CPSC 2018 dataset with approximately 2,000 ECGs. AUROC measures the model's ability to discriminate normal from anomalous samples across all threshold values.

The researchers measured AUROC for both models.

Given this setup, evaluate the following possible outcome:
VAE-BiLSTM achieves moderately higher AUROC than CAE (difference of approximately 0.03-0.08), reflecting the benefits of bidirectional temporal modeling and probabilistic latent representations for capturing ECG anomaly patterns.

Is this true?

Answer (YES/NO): NO